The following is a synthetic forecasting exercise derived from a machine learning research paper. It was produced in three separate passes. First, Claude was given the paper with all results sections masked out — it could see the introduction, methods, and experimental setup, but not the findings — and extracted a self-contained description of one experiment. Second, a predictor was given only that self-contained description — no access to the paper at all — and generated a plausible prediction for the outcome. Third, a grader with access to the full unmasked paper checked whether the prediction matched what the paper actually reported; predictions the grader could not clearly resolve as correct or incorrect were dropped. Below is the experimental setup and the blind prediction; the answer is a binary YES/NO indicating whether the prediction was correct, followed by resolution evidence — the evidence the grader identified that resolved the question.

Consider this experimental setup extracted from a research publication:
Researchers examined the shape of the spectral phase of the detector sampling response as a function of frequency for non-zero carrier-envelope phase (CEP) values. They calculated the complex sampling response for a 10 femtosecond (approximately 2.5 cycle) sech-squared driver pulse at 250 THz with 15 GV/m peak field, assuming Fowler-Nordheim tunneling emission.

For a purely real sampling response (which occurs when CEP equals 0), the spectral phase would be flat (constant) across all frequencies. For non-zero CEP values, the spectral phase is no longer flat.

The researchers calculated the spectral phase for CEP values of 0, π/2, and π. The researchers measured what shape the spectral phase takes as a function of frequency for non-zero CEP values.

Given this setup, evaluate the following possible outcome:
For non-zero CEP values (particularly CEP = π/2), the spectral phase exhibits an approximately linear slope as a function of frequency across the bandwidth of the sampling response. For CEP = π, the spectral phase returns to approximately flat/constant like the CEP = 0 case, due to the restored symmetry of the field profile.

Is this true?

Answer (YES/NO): NO